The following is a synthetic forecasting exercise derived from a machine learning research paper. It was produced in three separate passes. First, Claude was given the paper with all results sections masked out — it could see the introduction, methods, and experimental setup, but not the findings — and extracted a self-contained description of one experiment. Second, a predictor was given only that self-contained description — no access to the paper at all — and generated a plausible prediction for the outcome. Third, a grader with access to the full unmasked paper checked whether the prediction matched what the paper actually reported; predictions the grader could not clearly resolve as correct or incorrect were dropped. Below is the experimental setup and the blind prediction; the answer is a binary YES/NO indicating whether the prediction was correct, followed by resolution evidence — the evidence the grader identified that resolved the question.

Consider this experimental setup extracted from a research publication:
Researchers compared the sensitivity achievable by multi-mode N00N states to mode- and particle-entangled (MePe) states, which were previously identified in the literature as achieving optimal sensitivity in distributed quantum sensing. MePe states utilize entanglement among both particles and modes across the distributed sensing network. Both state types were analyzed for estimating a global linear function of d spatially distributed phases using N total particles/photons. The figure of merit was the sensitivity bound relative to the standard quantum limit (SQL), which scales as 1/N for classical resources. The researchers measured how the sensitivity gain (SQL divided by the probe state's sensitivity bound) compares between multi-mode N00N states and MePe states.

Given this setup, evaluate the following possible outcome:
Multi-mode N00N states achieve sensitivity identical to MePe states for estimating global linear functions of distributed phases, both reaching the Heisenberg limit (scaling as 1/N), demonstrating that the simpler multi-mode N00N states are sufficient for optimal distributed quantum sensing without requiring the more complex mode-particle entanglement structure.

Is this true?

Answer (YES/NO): YES